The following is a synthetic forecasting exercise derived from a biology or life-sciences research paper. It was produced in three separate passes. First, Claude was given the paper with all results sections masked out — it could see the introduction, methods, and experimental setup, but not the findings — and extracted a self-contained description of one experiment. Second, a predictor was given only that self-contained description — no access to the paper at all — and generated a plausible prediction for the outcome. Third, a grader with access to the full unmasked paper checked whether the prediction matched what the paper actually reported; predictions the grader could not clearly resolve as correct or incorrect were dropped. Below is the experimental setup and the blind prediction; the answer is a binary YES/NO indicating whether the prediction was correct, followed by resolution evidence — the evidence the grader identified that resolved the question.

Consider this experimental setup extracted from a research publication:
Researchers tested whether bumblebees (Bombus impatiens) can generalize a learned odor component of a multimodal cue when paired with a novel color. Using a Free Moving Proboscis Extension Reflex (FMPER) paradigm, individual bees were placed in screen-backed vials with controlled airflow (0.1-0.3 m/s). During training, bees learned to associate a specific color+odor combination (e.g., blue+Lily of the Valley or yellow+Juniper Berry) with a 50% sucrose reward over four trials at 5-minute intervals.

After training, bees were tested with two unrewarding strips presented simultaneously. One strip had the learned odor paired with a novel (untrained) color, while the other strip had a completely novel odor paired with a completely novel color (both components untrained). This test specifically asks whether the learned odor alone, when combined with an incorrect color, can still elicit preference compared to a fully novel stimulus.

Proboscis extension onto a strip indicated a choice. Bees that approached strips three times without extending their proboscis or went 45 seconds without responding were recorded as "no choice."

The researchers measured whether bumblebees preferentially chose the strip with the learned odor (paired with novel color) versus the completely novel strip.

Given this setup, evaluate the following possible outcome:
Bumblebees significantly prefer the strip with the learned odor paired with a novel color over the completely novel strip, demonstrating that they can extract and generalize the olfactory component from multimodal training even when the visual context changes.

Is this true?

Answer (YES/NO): YES